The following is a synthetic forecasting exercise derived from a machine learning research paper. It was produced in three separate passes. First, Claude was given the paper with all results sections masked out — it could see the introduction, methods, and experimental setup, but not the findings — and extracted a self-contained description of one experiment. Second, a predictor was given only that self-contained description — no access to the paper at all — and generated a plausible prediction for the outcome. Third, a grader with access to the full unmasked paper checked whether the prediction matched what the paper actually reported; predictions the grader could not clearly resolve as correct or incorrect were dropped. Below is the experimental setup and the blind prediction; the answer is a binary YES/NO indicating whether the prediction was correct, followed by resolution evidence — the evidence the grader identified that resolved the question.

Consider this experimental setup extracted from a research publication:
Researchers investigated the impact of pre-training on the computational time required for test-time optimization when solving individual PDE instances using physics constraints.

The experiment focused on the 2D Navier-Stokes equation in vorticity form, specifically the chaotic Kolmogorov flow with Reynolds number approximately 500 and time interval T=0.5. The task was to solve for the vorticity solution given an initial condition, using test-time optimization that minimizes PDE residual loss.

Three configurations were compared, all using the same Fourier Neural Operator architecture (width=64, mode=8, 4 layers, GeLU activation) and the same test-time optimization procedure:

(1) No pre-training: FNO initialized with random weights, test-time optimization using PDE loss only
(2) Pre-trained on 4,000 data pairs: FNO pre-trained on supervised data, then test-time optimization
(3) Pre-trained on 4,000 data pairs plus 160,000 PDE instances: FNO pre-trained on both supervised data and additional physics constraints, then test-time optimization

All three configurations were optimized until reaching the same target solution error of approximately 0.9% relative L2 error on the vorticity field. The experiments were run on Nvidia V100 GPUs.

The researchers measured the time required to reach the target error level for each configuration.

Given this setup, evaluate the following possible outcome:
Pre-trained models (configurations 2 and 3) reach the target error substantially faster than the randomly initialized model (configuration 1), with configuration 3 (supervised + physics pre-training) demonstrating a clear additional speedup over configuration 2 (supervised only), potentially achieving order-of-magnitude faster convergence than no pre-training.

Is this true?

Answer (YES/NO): NO